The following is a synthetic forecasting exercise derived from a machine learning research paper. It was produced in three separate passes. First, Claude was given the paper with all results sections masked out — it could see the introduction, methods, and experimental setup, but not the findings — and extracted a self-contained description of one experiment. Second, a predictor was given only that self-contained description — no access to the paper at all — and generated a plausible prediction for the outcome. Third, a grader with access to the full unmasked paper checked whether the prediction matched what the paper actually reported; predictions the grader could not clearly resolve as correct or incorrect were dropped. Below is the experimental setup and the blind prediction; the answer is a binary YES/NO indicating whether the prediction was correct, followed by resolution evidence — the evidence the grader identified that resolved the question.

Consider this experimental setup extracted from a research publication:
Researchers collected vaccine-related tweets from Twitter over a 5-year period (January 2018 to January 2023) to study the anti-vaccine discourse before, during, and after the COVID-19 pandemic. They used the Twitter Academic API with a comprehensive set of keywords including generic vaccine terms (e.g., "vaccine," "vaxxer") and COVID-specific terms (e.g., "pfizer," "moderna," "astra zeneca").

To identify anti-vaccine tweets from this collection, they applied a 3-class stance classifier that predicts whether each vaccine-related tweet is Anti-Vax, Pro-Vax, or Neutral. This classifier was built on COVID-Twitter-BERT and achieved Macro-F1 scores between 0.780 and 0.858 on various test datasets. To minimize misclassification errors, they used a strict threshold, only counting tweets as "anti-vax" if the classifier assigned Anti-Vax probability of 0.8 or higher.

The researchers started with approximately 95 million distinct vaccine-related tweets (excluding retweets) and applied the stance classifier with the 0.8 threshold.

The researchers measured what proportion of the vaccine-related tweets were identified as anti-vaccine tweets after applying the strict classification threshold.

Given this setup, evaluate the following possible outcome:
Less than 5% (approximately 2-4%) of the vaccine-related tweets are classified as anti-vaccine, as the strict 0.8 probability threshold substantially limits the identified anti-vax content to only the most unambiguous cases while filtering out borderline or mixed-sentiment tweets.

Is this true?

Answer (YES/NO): NO